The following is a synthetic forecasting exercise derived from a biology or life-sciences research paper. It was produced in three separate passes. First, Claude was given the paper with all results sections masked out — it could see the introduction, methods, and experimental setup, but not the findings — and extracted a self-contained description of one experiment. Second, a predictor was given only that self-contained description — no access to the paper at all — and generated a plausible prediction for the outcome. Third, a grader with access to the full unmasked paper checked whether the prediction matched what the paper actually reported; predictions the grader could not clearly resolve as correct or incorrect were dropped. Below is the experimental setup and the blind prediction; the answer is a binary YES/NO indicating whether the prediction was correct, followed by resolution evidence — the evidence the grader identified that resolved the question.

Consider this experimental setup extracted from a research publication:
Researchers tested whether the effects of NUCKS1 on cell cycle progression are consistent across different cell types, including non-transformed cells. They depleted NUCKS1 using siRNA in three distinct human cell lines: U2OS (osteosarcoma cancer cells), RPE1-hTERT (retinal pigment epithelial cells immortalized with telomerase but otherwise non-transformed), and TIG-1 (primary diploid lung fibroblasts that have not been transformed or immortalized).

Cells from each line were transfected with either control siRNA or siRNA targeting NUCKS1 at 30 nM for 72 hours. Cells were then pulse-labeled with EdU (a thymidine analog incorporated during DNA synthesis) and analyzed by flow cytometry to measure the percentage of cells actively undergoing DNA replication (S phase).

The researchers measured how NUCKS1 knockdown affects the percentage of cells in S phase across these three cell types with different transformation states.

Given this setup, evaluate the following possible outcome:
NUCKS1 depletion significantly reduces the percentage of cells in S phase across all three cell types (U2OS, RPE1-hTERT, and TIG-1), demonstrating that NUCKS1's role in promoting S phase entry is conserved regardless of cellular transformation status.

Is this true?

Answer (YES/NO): YES